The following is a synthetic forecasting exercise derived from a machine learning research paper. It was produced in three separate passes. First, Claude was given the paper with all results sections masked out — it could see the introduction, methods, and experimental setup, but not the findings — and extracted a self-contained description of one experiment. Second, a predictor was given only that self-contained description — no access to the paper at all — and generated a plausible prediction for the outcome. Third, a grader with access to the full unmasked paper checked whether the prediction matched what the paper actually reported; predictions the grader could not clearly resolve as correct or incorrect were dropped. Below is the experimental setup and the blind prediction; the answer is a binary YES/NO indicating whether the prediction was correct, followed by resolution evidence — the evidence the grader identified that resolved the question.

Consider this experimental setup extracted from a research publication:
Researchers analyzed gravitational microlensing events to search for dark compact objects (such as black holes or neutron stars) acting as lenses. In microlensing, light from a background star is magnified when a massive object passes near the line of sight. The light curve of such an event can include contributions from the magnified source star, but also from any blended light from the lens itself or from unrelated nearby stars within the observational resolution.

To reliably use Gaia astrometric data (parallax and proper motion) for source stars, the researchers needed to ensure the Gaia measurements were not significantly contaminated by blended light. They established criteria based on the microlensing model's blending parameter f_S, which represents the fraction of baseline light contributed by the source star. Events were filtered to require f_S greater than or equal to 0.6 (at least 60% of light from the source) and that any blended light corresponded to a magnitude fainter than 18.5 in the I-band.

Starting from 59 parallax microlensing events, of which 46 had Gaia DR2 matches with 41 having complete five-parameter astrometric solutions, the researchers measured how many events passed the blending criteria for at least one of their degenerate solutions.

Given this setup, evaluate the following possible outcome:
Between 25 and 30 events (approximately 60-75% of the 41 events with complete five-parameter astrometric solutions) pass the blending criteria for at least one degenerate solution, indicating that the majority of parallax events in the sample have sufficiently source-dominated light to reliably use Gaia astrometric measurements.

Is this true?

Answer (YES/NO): NO